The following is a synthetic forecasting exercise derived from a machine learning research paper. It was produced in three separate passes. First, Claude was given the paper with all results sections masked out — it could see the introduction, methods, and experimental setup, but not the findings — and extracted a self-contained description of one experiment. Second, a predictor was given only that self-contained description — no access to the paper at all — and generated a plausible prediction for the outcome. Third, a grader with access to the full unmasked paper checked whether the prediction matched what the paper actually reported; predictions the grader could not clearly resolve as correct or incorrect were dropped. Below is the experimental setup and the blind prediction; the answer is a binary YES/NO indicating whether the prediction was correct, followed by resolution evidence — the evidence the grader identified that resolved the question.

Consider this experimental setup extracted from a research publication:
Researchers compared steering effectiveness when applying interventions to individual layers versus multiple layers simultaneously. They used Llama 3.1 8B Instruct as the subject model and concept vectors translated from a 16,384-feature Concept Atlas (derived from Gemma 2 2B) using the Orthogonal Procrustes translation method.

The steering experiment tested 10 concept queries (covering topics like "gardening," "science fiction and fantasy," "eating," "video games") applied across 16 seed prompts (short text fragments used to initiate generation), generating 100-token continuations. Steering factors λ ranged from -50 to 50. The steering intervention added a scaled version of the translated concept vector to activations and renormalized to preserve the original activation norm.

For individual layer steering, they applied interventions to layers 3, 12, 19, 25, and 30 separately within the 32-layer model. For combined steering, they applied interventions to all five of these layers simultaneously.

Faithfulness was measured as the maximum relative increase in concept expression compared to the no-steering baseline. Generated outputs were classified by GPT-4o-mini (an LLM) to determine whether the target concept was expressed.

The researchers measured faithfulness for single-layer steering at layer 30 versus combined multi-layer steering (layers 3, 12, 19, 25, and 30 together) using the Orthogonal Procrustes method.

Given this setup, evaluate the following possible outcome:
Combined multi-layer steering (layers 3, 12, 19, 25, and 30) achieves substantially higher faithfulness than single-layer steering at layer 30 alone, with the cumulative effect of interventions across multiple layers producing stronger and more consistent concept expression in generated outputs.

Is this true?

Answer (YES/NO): YES